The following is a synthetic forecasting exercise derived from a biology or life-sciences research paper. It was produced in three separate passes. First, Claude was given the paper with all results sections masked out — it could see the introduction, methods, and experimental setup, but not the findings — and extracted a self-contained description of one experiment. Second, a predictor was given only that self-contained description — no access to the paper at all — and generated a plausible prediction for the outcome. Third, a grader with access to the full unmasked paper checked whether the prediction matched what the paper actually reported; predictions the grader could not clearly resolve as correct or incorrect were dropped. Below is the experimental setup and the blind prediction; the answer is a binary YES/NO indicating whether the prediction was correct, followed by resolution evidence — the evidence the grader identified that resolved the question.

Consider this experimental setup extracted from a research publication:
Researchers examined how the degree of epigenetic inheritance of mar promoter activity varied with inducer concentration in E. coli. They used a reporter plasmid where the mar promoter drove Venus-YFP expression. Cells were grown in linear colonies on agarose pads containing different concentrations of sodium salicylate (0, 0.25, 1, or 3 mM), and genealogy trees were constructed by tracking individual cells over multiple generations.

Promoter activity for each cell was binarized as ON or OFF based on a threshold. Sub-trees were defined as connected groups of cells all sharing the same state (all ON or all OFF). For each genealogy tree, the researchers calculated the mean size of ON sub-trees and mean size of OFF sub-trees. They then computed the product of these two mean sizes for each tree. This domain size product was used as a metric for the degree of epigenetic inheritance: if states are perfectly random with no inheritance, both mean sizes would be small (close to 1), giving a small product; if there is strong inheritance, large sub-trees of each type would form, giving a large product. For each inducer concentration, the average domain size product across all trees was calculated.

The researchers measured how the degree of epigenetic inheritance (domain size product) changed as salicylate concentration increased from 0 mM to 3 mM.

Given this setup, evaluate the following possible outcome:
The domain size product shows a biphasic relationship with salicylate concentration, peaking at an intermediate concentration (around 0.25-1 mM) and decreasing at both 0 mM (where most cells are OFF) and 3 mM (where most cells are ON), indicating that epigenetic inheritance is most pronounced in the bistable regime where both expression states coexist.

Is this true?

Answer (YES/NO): YES